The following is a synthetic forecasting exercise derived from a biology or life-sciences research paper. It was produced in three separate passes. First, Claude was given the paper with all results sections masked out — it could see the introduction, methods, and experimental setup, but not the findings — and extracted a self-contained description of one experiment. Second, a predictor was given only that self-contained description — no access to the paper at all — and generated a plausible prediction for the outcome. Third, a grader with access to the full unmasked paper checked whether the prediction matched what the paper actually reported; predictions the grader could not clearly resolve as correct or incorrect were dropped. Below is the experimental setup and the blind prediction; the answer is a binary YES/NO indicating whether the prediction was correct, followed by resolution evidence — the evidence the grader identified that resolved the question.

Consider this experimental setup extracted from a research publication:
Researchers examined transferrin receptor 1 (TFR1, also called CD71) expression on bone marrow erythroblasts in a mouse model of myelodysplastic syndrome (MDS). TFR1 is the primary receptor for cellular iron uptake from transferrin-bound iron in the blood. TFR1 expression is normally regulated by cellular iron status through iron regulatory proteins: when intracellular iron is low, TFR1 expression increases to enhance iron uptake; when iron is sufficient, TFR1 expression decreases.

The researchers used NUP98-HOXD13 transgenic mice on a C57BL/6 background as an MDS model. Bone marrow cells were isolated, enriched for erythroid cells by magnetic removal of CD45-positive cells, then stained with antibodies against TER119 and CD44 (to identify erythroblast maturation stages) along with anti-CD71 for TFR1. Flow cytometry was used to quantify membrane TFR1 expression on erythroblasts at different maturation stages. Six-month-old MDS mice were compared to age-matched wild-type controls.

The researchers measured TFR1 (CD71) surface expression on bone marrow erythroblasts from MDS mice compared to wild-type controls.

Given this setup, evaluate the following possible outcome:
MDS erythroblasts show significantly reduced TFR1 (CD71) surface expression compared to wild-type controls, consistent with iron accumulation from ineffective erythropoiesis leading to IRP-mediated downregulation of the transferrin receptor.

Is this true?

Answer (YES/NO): NO